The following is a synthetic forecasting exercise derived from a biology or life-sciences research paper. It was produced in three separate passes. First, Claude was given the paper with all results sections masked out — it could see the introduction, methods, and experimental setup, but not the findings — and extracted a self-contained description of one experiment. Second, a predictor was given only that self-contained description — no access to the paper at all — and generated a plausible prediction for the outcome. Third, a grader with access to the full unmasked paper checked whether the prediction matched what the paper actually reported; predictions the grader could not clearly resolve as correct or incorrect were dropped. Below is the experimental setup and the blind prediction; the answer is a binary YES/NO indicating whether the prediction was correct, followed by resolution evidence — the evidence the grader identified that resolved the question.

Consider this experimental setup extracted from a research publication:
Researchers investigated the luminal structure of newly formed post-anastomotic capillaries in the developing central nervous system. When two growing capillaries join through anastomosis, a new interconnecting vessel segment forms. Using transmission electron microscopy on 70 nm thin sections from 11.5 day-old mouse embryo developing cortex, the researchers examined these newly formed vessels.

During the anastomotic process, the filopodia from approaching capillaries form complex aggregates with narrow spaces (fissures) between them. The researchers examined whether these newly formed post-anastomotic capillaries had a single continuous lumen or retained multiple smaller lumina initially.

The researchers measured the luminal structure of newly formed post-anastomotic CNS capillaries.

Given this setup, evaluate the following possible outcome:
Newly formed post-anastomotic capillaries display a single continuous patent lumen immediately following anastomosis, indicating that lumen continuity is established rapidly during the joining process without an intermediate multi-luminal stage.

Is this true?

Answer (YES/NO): NO